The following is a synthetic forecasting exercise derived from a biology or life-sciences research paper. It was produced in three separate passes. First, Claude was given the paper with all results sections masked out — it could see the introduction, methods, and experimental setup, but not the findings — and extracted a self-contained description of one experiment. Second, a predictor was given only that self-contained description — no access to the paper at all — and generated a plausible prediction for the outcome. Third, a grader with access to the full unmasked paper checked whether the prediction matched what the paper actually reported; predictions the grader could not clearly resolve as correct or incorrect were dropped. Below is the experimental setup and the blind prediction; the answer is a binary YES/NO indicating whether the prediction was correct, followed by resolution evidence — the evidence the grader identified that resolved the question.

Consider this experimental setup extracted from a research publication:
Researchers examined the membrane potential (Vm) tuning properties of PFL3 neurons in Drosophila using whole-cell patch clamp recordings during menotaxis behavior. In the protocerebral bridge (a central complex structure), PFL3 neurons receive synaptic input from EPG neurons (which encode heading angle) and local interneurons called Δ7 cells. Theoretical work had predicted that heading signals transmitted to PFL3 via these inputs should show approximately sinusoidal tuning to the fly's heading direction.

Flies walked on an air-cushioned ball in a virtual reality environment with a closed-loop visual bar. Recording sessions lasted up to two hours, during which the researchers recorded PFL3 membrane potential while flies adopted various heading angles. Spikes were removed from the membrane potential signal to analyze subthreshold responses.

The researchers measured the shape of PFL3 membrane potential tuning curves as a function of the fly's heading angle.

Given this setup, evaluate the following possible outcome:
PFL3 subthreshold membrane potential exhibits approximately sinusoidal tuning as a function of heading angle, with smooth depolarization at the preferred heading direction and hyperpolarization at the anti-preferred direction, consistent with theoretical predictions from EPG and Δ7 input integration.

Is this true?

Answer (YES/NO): YES